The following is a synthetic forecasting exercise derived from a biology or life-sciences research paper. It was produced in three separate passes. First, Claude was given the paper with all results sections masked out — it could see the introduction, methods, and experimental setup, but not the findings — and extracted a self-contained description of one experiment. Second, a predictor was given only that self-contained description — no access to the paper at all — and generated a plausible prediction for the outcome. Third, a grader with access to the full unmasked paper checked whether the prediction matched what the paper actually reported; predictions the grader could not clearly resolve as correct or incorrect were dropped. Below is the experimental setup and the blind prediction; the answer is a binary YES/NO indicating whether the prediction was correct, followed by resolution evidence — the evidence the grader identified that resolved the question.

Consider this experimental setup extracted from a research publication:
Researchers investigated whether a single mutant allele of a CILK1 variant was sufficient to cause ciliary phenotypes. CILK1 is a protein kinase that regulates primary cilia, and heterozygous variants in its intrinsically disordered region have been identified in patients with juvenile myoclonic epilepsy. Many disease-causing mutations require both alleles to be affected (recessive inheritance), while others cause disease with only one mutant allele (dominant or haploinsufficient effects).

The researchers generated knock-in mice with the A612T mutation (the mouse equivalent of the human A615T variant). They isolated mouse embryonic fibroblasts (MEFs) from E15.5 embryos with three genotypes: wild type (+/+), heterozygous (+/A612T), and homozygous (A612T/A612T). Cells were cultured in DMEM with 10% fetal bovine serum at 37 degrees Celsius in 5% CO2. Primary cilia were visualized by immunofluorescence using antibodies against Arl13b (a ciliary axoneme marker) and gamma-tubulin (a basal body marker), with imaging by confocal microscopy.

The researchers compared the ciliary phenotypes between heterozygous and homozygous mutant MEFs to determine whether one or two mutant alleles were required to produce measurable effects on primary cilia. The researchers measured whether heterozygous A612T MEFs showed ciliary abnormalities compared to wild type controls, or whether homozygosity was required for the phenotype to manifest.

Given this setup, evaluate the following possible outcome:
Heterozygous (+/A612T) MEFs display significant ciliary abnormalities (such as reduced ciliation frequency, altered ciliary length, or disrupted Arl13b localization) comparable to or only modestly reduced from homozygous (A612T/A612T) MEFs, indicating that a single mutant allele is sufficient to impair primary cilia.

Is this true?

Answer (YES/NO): NO